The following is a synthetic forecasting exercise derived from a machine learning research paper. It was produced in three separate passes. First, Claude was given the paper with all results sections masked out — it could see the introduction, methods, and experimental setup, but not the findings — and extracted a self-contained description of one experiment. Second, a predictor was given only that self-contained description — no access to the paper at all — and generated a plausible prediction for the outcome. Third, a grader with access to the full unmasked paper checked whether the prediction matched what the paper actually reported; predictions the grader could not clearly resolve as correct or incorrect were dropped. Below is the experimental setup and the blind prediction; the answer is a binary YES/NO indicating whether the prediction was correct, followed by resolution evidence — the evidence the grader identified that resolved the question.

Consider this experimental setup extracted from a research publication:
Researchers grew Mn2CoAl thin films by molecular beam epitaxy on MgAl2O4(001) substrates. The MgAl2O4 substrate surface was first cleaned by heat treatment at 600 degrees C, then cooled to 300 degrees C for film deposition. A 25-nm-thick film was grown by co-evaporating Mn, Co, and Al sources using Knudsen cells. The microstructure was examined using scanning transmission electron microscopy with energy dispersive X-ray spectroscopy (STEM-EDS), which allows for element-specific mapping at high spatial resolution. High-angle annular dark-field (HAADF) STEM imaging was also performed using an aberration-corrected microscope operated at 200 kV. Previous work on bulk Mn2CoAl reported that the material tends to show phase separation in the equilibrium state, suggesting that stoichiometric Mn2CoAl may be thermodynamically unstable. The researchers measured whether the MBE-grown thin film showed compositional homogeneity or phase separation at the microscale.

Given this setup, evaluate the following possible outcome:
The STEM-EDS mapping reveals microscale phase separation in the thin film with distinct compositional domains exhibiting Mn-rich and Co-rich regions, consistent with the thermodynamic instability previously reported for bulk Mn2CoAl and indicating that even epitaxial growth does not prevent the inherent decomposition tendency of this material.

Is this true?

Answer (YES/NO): NO